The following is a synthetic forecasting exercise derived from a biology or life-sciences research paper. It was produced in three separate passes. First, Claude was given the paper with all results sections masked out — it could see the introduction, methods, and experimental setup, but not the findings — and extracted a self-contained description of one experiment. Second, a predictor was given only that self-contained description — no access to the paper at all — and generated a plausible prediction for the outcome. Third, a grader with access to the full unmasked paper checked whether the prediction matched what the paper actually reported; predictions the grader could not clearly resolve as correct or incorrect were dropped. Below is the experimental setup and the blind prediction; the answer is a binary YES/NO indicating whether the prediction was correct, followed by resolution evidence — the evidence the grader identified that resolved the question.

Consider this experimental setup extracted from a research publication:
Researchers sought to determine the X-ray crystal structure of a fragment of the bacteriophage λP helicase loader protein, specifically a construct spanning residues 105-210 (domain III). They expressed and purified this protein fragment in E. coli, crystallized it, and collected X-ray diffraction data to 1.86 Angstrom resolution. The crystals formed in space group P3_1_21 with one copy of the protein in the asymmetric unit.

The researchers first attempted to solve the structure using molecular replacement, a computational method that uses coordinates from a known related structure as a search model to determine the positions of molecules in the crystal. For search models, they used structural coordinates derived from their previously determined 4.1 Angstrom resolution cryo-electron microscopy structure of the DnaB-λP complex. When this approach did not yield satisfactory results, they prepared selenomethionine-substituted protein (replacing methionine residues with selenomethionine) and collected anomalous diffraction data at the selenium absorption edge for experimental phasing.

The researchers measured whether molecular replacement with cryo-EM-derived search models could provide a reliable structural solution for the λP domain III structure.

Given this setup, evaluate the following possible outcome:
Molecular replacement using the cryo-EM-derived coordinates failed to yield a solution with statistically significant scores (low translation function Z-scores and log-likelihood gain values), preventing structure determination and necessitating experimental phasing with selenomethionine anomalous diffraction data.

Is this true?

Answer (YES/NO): YES